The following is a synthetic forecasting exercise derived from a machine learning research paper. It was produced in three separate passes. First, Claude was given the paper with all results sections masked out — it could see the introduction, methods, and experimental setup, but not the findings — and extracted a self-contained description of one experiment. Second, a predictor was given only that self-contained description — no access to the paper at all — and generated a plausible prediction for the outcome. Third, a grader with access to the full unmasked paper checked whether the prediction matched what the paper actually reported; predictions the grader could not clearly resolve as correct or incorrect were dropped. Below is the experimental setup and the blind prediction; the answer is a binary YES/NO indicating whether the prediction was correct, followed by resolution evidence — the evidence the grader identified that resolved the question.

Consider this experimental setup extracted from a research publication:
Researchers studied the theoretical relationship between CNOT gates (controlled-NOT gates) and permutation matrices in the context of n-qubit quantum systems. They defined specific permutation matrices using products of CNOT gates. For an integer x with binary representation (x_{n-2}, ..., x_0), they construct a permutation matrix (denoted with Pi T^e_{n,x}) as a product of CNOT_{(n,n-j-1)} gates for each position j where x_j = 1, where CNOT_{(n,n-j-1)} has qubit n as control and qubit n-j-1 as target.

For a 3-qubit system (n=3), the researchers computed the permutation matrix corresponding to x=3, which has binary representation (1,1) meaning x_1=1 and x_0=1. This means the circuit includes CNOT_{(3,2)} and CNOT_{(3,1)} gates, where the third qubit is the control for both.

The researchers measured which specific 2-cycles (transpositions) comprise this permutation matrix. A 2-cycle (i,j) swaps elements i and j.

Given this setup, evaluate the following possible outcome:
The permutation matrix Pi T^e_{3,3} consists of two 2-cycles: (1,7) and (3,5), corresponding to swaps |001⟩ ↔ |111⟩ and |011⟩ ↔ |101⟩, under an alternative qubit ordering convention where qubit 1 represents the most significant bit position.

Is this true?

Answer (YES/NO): NO